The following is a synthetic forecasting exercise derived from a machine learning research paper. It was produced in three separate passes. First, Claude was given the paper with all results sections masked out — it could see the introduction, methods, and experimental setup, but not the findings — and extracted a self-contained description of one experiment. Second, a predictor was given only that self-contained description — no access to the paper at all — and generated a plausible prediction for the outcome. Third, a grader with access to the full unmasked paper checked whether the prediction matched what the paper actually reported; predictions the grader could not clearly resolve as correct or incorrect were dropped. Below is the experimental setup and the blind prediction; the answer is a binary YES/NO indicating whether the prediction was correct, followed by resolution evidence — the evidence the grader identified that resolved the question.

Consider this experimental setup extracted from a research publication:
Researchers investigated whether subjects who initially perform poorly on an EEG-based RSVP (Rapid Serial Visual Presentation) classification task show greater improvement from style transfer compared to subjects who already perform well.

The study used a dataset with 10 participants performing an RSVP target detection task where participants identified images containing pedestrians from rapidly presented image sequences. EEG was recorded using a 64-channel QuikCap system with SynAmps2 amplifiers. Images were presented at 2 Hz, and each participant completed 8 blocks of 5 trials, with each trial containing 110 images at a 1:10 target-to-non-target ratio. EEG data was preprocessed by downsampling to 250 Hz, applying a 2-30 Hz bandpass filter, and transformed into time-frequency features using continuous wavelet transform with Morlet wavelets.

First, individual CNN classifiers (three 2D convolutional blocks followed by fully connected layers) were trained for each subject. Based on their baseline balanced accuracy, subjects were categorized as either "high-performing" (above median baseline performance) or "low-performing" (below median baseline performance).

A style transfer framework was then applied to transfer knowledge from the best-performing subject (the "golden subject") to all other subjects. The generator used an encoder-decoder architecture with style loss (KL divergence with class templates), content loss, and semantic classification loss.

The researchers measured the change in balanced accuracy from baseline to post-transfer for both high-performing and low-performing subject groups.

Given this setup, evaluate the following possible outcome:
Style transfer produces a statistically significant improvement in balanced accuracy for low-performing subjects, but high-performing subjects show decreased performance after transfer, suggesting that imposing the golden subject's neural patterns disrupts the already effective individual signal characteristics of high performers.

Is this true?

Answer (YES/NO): NO